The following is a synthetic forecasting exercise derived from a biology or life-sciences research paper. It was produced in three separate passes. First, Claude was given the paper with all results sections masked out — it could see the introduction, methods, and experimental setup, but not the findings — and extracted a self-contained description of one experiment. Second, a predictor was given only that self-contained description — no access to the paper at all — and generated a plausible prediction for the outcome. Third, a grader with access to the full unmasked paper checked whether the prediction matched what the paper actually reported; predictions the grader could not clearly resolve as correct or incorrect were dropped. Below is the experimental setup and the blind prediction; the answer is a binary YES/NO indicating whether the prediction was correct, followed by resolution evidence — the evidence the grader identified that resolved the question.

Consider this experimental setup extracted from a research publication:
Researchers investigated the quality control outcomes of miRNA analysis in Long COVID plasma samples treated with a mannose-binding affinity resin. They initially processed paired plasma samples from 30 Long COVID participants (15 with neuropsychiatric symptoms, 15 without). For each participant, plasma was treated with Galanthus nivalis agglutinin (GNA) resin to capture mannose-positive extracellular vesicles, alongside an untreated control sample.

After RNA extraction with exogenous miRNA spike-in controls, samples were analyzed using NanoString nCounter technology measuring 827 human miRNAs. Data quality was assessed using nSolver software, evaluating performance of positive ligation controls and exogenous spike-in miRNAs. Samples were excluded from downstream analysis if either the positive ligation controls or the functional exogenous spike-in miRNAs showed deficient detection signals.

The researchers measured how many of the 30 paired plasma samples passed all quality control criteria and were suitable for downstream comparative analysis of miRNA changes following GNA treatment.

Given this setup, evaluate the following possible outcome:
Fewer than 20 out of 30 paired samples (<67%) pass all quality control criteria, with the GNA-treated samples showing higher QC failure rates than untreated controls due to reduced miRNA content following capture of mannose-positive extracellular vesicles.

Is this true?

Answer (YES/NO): NO